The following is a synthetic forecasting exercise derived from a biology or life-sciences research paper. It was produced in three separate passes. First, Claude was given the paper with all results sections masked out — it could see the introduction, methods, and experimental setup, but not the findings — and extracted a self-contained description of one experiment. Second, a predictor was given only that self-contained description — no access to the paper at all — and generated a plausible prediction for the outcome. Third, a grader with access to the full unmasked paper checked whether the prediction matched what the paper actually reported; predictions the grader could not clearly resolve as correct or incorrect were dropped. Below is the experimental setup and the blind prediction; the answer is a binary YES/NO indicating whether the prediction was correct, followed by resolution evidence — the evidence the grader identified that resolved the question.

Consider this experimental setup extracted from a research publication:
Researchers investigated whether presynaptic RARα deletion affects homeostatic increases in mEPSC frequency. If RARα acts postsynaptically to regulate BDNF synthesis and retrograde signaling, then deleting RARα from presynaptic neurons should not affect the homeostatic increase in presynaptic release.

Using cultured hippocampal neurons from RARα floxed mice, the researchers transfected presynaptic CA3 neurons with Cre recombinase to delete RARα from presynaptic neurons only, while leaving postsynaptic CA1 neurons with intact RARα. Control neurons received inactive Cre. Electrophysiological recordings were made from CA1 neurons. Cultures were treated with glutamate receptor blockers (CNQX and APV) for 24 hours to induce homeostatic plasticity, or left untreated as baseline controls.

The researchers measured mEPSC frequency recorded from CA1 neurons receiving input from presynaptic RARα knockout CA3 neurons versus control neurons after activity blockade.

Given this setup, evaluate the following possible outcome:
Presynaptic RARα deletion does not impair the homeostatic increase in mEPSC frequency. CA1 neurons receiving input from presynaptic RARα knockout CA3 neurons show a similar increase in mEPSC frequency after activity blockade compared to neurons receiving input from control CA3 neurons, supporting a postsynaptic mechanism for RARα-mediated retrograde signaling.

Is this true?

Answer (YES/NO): YES